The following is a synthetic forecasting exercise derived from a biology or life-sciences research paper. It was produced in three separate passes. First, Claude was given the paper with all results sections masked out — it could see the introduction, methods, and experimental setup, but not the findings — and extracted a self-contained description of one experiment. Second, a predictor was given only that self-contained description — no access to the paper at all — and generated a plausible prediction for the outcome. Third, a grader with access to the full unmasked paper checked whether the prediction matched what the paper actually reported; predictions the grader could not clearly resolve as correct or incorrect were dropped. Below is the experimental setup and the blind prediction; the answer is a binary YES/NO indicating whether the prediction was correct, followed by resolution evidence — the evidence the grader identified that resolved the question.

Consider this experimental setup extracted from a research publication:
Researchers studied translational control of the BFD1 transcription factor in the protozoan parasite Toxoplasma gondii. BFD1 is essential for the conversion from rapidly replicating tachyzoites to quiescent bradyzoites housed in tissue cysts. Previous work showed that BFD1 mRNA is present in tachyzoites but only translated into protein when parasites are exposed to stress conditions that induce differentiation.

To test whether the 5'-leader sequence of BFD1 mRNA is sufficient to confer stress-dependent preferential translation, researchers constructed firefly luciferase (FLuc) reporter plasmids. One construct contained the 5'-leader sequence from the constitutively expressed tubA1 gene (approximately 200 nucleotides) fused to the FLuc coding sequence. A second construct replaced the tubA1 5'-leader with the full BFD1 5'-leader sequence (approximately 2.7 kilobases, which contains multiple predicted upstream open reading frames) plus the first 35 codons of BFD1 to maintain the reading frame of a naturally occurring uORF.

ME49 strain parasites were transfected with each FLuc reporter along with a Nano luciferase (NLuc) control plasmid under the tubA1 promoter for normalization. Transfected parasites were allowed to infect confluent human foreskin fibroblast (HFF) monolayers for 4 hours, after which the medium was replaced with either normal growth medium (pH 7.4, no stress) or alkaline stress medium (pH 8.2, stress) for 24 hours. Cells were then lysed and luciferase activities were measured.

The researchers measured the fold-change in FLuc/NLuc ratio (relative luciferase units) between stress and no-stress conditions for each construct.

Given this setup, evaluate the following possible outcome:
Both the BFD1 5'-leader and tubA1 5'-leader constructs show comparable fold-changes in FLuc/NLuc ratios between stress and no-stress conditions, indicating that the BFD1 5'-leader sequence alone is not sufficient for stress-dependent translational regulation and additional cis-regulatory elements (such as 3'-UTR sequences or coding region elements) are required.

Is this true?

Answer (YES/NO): NO